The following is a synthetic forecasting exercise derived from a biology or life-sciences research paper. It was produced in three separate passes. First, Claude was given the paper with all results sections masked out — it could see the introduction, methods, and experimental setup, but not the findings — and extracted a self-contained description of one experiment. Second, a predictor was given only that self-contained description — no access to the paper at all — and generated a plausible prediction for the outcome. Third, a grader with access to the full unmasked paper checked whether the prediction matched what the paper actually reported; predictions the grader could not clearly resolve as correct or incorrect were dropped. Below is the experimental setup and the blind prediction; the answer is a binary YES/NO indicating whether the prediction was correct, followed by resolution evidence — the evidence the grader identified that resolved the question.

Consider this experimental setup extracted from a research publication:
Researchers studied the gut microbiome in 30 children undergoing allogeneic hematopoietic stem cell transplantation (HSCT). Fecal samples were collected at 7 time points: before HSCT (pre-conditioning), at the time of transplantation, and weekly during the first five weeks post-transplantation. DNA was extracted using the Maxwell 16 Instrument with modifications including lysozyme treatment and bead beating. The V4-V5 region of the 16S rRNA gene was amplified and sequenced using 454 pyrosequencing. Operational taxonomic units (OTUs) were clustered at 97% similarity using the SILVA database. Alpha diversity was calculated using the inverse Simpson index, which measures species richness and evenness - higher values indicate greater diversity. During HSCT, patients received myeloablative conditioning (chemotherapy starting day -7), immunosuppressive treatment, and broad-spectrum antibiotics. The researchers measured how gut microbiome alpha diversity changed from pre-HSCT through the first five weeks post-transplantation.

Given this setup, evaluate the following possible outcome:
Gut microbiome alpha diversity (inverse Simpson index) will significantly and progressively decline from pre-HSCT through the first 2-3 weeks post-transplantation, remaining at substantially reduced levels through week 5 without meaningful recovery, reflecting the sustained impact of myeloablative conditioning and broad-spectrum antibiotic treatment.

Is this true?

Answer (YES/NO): YES